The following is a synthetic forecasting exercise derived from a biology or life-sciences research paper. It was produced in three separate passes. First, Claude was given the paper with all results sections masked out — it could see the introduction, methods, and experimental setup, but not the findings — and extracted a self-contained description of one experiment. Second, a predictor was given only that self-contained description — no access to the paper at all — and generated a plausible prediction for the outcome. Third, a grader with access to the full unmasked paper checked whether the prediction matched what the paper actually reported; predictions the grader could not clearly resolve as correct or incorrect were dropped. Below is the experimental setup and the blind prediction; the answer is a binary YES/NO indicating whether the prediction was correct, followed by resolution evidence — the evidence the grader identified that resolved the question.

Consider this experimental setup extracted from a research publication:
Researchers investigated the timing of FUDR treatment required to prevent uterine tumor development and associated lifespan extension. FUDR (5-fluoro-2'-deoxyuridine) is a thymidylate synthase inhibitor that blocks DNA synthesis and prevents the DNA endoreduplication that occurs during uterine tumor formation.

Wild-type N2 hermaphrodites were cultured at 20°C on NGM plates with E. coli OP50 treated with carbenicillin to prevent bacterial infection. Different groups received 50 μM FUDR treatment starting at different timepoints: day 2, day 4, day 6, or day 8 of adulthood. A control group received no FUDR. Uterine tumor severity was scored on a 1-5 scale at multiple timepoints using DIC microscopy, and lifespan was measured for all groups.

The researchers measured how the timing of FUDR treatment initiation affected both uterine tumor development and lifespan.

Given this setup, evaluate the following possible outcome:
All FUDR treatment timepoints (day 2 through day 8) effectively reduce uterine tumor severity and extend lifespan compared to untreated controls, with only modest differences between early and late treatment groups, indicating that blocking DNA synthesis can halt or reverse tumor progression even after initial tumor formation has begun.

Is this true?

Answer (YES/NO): NO